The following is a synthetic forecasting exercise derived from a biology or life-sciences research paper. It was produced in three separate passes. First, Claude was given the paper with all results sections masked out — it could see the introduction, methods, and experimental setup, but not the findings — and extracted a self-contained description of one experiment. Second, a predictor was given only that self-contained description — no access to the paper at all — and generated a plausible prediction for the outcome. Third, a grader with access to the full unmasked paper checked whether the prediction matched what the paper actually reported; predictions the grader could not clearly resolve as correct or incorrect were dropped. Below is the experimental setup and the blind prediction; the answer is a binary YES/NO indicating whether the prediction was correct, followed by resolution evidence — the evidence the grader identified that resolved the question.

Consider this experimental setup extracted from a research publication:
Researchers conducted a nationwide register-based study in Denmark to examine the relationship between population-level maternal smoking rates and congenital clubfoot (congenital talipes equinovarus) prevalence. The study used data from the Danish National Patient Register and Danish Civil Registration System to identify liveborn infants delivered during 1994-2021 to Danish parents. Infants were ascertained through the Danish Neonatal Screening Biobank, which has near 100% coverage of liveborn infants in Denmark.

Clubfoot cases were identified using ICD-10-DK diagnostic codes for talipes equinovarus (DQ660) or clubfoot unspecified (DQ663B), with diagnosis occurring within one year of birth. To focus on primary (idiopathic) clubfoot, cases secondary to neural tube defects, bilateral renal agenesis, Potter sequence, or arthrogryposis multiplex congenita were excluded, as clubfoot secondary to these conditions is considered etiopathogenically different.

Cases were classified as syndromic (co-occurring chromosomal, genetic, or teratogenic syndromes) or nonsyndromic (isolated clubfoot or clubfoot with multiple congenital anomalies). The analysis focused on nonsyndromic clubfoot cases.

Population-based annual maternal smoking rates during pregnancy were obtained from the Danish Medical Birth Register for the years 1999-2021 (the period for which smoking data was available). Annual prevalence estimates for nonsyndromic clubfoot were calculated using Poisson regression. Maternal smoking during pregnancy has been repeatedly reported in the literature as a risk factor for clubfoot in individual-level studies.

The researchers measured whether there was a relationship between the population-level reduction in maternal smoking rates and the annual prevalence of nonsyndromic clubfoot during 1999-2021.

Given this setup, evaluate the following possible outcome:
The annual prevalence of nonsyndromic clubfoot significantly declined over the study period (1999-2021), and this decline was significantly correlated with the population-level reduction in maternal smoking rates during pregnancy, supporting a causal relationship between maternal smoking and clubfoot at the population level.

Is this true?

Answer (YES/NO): NO